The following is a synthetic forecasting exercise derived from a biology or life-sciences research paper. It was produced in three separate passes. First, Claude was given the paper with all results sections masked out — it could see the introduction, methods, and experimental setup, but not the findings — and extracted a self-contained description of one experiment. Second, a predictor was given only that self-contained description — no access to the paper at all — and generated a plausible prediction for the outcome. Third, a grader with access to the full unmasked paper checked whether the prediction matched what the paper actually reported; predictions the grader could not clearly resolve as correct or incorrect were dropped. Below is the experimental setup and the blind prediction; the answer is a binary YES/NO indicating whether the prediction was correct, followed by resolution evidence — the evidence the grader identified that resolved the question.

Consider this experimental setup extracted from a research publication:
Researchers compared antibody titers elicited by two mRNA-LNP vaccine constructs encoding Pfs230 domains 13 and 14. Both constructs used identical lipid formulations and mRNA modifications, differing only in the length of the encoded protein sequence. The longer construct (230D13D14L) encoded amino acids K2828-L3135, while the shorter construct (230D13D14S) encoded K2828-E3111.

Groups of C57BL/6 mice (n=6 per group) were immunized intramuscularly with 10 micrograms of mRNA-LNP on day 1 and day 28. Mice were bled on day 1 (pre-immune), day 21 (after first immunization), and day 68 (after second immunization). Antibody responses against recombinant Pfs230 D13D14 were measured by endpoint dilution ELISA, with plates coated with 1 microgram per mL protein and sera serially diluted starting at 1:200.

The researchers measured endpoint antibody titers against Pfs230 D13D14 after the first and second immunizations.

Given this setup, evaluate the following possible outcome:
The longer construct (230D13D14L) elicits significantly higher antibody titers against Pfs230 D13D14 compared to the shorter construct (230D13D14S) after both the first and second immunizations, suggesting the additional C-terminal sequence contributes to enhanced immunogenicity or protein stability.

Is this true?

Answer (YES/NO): NO